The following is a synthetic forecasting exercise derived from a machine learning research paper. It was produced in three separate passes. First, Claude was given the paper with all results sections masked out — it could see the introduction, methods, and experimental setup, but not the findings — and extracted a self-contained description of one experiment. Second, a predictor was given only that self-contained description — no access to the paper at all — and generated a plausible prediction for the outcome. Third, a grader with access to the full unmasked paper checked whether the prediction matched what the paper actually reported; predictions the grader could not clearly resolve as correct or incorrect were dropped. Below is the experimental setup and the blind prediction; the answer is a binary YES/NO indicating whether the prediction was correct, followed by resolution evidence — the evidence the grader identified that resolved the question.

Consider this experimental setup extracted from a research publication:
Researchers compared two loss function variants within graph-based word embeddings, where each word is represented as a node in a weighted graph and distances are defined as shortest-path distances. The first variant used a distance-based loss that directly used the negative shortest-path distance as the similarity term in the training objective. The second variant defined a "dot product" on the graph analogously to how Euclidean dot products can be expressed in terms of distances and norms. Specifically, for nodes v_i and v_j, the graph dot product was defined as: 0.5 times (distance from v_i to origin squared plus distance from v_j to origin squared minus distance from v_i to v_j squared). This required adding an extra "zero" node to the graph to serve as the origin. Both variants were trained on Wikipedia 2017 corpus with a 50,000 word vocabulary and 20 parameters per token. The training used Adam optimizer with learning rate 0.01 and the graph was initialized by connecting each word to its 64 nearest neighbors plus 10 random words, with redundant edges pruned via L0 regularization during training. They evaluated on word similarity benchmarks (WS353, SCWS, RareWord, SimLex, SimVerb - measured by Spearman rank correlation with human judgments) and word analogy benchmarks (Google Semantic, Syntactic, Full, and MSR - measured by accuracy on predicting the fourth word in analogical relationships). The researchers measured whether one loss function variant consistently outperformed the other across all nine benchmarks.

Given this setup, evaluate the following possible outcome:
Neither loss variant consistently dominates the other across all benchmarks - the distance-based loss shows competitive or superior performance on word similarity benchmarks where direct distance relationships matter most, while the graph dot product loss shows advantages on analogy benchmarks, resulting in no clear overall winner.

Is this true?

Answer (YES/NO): NO